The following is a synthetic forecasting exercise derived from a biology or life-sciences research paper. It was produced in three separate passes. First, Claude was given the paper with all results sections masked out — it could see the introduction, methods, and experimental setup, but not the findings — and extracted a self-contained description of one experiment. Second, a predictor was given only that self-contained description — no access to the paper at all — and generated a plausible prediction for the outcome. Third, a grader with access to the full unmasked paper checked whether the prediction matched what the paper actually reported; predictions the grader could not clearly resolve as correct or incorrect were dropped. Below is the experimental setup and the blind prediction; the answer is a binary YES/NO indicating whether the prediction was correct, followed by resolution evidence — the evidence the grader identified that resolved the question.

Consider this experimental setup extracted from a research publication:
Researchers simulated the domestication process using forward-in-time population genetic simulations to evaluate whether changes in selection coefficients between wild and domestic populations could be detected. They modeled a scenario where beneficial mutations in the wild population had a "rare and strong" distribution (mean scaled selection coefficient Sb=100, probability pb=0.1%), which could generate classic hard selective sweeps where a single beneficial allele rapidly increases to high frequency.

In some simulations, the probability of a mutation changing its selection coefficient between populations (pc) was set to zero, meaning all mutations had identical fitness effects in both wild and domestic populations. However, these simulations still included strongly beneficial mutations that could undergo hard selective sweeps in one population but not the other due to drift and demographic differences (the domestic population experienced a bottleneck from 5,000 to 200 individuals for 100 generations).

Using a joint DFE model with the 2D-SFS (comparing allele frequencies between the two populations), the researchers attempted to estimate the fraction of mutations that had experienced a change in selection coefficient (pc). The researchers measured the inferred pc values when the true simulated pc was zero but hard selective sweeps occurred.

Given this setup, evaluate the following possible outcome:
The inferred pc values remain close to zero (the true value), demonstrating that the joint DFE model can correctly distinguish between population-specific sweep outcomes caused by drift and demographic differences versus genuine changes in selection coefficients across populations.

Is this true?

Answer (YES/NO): NO